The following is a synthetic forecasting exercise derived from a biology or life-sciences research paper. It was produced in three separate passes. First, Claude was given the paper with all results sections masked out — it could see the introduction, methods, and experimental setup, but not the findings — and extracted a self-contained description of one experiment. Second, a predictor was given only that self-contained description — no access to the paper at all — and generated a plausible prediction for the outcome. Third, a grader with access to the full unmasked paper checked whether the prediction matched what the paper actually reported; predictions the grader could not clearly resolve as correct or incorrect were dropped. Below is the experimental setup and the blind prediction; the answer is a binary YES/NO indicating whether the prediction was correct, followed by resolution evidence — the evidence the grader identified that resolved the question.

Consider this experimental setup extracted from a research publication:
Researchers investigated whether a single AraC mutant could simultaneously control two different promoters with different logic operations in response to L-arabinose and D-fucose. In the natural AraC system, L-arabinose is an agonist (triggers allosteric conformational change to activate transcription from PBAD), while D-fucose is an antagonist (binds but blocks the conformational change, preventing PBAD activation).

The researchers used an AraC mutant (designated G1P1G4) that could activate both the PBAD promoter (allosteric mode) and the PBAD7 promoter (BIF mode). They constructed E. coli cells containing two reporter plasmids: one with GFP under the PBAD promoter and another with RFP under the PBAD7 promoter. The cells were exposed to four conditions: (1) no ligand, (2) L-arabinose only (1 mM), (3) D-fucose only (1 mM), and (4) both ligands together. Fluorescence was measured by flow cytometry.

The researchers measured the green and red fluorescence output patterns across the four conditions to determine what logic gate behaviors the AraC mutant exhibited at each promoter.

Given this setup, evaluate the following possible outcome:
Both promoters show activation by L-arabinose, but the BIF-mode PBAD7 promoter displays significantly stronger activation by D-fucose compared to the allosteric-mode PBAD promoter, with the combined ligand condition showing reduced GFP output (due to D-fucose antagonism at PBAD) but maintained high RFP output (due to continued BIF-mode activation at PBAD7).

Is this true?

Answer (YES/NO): NO